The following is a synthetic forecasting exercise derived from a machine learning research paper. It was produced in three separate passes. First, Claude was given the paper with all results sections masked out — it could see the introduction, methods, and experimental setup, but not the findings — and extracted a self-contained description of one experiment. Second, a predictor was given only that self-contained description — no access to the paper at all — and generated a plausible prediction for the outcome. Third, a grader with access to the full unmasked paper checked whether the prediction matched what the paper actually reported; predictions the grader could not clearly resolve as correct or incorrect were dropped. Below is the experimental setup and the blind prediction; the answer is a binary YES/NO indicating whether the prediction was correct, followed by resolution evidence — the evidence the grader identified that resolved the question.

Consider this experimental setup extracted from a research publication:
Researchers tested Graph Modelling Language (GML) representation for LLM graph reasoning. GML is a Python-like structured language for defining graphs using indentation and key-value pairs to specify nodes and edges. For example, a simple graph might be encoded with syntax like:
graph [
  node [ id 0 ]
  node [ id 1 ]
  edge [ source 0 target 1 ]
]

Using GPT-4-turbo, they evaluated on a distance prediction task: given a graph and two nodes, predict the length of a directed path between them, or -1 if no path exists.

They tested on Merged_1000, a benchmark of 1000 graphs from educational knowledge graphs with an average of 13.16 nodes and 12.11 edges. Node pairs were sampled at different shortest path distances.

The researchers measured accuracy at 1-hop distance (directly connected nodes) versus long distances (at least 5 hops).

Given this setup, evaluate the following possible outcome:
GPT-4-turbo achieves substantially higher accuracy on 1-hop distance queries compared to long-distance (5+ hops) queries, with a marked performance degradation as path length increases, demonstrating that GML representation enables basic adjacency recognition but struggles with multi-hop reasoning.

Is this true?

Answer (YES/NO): YES